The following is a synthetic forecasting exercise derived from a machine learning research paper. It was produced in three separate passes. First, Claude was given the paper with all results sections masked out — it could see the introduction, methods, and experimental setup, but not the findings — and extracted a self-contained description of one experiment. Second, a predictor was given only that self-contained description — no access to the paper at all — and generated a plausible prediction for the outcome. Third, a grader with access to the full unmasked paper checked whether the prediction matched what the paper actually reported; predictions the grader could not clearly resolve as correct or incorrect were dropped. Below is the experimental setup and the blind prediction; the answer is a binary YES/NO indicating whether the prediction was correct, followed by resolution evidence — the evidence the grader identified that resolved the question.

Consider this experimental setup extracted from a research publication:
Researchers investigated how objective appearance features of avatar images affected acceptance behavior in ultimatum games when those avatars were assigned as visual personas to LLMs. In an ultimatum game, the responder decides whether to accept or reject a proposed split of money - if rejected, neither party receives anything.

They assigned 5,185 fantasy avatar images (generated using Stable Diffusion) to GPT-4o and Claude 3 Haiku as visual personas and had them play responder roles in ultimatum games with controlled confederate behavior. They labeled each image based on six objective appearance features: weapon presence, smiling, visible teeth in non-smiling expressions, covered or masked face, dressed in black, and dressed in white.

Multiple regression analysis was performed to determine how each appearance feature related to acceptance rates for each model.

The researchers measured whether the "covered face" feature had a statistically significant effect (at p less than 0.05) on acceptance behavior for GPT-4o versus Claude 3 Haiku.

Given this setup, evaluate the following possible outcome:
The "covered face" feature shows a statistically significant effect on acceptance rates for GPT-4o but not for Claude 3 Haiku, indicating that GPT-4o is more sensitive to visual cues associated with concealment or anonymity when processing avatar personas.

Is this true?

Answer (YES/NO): NO